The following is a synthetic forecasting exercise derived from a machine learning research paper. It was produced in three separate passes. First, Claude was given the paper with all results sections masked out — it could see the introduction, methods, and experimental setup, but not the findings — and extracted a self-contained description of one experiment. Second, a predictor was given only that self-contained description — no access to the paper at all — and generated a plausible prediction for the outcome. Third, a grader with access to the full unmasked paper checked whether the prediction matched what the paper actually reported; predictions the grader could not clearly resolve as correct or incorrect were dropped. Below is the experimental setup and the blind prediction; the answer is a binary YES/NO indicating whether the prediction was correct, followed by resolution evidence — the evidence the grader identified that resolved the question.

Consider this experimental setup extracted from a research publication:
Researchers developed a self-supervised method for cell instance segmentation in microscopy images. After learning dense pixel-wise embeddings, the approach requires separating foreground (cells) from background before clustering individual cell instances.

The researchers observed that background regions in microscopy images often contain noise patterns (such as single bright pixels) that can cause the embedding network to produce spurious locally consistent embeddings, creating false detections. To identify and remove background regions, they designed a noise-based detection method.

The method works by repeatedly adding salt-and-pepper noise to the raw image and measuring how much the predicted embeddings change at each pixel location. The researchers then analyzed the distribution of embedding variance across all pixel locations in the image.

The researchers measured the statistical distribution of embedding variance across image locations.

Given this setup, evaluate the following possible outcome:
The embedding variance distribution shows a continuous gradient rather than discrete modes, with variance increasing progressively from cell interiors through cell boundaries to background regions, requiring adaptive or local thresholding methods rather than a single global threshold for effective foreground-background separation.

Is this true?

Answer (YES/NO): NO